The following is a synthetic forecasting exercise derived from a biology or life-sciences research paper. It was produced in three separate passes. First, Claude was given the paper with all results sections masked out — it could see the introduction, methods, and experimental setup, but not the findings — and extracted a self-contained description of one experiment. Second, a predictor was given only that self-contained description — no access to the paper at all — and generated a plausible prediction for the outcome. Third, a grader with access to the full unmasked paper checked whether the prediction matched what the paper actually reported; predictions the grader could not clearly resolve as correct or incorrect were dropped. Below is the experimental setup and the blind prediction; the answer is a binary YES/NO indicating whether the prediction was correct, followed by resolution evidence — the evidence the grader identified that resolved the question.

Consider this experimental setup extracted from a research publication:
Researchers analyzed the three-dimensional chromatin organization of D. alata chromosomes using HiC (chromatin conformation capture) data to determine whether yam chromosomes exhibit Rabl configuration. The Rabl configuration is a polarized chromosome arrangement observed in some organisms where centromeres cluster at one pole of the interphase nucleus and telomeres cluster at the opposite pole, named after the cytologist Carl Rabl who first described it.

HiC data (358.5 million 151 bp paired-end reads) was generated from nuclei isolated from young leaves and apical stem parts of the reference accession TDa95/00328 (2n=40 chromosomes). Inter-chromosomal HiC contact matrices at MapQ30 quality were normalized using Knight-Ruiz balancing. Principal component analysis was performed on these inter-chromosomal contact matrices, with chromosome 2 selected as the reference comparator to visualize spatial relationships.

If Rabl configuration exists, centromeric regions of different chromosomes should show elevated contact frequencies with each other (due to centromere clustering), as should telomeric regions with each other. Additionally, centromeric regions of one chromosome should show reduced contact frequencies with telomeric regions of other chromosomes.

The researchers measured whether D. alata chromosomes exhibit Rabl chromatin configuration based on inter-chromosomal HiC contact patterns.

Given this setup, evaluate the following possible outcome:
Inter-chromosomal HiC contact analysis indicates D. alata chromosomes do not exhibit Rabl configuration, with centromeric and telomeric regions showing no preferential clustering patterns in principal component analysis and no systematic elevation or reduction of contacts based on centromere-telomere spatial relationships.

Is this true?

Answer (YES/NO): NO